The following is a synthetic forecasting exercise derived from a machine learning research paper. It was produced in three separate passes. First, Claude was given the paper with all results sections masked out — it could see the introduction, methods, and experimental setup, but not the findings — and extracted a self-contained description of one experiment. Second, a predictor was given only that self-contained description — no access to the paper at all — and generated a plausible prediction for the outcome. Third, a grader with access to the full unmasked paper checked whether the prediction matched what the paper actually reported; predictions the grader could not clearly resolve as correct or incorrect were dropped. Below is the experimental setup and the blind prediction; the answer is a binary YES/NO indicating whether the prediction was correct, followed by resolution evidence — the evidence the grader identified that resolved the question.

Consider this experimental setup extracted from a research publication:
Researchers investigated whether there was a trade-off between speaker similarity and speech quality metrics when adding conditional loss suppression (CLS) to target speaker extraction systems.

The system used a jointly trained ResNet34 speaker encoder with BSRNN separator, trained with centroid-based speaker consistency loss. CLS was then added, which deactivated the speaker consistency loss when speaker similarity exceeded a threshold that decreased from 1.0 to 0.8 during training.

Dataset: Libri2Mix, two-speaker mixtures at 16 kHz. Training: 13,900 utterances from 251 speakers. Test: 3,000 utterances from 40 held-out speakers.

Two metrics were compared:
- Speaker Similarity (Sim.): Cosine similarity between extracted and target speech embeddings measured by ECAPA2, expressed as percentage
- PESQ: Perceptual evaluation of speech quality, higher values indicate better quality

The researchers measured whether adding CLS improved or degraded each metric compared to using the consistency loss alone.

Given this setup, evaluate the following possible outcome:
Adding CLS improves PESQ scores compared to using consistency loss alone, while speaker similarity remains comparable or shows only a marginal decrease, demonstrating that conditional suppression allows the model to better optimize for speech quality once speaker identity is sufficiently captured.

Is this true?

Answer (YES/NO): YES